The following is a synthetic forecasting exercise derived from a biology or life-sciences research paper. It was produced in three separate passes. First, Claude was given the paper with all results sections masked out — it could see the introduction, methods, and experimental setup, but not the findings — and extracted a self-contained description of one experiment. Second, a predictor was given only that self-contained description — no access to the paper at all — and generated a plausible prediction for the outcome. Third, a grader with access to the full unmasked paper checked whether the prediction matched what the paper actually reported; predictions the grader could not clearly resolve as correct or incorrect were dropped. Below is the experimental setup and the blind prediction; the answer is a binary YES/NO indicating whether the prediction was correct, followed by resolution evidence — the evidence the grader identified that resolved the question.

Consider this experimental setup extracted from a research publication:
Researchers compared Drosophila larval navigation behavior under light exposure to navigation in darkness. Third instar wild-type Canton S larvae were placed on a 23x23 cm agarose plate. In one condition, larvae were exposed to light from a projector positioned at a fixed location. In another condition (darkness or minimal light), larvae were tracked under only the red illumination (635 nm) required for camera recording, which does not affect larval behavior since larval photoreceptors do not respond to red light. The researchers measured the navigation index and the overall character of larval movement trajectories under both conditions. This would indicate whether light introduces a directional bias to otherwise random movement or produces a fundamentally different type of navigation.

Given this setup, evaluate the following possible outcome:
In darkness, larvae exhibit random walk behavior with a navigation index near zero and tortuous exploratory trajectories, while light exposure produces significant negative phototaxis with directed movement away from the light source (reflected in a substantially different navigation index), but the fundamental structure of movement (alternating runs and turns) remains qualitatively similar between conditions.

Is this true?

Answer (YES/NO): YES